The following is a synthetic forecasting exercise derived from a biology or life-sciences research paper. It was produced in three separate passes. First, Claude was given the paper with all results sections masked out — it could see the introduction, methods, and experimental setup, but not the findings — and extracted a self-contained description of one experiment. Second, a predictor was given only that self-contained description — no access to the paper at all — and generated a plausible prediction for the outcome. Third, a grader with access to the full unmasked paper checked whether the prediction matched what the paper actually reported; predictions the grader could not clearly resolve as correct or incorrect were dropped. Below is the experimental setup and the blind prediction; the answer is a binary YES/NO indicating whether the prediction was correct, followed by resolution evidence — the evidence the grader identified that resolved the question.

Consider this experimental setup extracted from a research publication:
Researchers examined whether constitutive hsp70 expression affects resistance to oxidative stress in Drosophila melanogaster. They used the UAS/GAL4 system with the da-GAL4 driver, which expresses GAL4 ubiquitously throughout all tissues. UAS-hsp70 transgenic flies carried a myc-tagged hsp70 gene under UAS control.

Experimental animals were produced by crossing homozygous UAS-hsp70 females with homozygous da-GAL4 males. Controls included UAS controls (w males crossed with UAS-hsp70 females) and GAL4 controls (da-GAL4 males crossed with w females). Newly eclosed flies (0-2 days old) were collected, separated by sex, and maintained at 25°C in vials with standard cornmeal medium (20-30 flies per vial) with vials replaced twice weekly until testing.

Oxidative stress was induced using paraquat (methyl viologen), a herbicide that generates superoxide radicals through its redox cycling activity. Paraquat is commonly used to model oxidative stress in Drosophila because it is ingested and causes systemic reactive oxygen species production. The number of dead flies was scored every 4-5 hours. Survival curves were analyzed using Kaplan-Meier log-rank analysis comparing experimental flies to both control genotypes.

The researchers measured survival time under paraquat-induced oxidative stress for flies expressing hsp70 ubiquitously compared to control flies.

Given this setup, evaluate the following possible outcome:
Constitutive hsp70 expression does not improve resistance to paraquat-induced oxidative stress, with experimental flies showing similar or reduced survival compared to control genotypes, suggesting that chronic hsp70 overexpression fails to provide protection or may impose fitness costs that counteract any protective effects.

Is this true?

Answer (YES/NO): YES